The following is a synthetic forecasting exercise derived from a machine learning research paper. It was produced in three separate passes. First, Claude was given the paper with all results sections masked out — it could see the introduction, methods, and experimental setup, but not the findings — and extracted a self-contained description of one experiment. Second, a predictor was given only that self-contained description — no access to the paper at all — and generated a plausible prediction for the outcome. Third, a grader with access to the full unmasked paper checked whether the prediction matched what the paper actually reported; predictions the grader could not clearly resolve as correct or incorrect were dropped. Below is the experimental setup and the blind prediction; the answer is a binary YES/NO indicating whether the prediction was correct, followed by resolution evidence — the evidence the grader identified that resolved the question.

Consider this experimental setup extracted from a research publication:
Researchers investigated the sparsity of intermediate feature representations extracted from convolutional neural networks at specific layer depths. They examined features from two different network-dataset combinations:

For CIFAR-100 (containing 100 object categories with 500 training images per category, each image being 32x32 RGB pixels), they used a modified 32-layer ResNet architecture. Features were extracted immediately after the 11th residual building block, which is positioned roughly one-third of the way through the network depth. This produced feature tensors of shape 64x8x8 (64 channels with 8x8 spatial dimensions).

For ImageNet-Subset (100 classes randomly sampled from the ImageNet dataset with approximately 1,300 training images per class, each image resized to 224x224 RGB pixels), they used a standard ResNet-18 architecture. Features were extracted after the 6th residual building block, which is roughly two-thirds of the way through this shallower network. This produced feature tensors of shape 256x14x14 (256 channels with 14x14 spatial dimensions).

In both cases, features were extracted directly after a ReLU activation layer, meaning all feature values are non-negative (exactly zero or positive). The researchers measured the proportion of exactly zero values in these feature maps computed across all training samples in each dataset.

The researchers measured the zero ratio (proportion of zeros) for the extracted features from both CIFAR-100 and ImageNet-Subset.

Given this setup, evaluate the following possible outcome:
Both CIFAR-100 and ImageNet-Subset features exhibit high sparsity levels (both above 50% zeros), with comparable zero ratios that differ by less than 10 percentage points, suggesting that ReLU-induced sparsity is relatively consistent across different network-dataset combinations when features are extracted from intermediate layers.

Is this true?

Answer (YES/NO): NO